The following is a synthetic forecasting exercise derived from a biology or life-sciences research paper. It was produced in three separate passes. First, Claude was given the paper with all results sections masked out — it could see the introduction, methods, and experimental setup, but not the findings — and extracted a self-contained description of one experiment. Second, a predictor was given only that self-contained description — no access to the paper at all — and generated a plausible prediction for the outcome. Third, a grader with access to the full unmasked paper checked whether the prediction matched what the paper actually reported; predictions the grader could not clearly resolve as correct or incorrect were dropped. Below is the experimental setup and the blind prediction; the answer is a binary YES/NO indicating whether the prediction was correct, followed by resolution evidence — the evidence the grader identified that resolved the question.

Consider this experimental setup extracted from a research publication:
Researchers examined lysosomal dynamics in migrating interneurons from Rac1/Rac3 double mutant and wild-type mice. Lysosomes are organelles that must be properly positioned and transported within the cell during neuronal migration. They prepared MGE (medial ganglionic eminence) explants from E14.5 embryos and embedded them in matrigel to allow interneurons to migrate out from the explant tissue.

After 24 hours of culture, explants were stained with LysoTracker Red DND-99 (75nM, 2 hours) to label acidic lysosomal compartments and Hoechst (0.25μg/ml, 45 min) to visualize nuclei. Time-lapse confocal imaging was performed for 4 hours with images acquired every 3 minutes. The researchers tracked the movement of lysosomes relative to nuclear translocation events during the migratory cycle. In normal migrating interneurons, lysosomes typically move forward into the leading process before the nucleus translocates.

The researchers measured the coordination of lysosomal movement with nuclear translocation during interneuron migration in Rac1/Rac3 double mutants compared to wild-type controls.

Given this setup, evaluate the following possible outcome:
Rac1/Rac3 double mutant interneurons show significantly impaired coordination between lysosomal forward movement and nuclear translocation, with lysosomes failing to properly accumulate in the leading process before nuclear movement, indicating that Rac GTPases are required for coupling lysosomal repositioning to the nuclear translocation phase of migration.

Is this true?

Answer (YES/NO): YES